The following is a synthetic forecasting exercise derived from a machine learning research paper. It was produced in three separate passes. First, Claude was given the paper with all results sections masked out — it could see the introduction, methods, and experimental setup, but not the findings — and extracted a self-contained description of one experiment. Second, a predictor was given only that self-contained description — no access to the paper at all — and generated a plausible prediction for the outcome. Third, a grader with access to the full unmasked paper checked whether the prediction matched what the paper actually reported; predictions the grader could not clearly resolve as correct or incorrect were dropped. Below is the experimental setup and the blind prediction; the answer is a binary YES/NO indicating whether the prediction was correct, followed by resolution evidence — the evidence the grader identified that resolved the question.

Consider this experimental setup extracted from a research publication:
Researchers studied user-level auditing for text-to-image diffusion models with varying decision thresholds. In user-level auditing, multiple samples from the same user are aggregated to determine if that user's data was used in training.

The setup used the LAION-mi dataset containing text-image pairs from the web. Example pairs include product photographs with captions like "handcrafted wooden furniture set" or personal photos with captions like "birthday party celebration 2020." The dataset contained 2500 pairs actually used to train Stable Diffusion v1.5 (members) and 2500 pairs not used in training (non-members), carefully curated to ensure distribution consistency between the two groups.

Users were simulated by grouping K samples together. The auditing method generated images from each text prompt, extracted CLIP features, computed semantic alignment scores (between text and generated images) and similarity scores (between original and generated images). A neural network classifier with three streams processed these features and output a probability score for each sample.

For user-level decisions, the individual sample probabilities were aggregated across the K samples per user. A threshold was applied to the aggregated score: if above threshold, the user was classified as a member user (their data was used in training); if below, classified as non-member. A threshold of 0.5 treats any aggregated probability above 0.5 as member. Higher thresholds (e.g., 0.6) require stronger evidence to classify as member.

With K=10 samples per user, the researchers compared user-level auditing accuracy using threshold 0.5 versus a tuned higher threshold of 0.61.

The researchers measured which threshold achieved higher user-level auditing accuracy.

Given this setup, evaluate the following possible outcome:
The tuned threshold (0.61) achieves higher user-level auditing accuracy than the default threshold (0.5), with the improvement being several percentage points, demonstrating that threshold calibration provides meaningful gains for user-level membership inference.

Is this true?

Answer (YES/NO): YES